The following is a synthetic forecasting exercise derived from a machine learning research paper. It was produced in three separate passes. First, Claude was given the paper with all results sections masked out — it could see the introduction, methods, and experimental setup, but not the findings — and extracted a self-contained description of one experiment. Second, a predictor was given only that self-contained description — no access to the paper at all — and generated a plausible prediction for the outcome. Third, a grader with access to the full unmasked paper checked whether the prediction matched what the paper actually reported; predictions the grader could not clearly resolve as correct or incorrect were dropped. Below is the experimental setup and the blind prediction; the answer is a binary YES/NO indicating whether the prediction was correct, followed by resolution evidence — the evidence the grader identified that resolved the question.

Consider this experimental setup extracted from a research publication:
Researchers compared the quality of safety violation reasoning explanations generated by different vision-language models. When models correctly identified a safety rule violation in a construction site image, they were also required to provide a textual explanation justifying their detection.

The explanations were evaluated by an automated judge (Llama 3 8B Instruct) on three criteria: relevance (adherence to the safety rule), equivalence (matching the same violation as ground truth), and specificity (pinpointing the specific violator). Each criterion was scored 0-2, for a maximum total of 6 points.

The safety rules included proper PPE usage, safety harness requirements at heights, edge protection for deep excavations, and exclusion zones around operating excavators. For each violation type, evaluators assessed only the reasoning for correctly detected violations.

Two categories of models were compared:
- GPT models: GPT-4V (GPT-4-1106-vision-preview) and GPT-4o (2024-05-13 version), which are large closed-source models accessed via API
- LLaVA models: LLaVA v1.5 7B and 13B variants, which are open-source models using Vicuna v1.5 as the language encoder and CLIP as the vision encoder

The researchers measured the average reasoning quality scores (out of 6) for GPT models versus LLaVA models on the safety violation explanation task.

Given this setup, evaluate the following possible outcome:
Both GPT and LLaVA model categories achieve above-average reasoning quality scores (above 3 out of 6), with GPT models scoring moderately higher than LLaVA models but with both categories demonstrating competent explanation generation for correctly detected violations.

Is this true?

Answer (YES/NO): NO